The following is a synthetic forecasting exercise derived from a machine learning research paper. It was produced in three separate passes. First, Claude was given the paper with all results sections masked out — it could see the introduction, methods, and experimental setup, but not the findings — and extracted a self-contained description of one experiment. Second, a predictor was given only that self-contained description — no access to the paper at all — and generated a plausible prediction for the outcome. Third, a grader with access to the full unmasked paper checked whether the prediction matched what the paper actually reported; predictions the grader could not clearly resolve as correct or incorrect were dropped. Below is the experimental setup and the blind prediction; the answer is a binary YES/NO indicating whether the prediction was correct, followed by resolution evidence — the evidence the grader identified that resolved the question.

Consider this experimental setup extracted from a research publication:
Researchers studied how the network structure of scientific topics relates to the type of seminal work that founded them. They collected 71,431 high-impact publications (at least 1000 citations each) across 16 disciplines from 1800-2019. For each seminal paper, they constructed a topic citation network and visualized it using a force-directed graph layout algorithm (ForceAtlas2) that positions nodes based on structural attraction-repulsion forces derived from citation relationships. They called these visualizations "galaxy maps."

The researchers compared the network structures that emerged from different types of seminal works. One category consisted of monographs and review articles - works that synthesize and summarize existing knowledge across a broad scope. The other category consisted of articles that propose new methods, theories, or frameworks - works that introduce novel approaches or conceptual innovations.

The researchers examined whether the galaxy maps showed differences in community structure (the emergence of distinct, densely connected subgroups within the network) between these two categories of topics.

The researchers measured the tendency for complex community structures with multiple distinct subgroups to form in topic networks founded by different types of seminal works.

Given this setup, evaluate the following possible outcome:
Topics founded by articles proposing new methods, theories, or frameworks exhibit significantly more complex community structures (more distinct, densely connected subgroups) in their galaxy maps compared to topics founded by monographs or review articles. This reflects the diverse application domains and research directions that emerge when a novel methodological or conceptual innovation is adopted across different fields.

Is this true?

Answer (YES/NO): YES